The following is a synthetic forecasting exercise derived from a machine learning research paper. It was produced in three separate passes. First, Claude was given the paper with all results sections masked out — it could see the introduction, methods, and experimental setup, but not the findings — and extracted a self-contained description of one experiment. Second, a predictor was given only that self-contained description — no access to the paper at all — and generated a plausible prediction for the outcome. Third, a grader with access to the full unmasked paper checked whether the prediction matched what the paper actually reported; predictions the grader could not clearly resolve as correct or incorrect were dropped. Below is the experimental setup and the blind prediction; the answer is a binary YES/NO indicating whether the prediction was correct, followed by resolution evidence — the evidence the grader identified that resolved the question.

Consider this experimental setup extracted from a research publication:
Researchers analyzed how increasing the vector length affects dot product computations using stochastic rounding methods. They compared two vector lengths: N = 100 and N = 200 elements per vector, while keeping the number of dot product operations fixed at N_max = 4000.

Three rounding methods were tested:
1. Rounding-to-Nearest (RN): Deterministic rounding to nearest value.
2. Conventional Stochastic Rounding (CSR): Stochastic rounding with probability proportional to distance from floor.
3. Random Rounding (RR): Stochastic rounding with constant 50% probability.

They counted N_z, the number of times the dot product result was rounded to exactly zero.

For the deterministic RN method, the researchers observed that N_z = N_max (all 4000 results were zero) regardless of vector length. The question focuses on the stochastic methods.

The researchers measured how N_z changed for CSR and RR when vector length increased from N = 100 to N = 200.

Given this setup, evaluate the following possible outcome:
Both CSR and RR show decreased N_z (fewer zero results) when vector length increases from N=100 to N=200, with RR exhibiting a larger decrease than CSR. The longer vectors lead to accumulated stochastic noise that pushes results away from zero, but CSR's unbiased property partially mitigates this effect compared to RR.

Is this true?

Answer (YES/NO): NO